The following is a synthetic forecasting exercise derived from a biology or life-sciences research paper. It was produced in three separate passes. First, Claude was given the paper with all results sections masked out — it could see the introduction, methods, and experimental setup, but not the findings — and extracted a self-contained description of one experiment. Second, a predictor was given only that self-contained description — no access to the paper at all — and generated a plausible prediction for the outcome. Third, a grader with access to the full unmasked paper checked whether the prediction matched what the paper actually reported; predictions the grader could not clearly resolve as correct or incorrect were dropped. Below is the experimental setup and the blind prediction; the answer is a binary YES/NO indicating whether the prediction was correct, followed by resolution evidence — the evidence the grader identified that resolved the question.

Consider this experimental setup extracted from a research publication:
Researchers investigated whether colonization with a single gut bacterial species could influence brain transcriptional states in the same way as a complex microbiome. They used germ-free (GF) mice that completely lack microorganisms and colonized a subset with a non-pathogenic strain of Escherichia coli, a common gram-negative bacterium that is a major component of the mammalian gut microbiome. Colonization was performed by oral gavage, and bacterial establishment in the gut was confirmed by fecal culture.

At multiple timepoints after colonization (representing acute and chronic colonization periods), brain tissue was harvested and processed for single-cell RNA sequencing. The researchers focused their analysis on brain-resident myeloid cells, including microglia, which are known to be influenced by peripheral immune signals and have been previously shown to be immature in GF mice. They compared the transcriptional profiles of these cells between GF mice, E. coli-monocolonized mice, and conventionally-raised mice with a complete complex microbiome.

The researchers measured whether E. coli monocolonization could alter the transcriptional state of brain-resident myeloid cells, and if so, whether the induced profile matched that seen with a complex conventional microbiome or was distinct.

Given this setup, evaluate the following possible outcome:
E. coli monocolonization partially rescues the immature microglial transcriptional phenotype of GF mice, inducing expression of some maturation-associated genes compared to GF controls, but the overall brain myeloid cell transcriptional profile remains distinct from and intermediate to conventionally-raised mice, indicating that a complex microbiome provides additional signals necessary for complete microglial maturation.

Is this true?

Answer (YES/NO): NO